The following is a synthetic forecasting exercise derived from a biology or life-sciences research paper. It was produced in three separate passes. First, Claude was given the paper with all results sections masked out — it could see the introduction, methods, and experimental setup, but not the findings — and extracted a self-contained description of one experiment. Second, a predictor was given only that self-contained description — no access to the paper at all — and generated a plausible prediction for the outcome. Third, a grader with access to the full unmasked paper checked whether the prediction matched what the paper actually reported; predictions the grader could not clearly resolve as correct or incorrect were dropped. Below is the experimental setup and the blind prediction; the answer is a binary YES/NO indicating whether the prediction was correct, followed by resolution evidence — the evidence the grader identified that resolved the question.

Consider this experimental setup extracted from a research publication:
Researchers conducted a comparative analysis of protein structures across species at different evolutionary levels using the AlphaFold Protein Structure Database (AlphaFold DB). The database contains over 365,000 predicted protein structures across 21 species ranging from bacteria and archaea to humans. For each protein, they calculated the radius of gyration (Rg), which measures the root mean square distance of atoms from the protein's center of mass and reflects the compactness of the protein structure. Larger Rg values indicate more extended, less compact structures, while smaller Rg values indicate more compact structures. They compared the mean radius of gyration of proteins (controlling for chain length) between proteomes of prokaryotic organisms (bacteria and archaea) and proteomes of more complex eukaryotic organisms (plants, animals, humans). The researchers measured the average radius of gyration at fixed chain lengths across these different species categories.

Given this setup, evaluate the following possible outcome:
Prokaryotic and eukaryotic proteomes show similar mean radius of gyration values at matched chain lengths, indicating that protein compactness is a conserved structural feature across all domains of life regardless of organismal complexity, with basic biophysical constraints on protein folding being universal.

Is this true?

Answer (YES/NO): NO